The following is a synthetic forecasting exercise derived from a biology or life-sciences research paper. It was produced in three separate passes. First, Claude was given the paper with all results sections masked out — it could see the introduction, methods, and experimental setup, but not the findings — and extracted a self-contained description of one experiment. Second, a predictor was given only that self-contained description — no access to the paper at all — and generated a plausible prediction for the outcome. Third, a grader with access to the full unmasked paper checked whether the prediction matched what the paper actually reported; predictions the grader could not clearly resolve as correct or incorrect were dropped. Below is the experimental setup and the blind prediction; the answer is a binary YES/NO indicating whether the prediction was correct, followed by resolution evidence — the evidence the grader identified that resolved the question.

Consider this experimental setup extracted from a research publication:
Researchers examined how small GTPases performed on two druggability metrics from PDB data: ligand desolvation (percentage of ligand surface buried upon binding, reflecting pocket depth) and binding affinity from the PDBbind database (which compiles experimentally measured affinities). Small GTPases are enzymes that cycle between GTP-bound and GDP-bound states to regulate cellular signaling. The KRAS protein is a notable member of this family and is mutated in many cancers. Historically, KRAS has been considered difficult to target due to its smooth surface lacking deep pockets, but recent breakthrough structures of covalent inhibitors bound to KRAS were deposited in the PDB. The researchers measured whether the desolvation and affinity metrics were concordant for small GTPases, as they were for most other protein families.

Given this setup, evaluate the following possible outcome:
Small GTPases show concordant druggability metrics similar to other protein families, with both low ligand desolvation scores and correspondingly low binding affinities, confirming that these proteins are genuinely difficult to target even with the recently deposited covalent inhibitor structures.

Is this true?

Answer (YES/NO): NO